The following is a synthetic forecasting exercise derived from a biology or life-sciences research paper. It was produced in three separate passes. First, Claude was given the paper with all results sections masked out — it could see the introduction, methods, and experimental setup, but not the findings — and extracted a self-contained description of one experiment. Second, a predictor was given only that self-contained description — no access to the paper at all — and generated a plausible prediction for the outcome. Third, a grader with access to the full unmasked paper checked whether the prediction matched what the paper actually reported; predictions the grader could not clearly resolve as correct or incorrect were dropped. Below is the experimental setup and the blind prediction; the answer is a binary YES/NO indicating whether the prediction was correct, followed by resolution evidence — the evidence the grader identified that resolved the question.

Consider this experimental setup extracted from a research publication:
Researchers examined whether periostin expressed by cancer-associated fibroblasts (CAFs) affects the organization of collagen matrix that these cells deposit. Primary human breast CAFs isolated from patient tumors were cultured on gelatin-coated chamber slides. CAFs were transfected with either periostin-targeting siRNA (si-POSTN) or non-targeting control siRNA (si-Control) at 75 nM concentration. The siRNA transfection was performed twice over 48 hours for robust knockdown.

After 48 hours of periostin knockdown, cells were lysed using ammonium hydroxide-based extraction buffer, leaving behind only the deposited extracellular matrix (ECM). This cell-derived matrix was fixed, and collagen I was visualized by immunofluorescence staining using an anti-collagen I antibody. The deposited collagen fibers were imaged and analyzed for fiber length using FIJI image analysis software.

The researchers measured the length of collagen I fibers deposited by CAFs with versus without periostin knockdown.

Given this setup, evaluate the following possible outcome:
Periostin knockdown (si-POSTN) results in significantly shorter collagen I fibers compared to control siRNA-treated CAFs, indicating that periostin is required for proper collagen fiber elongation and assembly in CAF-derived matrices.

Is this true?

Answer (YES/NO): YES